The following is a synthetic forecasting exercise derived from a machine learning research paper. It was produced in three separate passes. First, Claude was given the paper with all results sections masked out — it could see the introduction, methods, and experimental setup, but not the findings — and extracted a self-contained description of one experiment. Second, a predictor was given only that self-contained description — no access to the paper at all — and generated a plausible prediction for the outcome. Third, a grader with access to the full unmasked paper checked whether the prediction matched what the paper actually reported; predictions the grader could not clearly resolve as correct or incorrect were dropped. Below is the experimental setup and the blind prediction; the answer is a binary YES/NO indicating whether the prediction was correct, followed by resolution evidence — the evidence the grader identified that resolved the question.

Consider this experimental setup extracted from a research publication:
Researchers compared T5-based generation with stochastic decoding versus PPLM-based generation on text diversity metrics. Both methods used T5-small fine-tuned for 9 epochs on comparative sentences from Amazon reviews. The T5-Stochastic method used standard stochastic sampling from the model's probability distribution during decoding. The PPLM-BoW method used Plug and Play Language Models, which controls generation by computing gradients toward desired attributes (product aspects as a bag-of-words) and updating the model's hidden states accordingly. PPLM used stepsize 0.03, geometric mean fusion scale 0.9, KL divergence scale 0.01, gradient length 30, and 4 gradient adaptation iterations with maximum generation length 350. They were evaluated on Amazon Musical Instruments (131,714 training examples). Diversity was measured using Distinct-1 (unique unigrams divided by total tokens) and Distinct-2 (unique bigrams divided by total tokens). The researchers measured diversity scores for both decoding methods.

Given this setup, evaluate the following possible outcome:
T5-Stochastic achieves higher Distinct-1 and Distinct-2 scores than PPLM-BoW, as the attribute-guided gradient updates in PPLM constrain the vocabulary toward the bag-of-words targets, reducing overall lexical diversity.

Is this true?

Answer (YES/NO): YES